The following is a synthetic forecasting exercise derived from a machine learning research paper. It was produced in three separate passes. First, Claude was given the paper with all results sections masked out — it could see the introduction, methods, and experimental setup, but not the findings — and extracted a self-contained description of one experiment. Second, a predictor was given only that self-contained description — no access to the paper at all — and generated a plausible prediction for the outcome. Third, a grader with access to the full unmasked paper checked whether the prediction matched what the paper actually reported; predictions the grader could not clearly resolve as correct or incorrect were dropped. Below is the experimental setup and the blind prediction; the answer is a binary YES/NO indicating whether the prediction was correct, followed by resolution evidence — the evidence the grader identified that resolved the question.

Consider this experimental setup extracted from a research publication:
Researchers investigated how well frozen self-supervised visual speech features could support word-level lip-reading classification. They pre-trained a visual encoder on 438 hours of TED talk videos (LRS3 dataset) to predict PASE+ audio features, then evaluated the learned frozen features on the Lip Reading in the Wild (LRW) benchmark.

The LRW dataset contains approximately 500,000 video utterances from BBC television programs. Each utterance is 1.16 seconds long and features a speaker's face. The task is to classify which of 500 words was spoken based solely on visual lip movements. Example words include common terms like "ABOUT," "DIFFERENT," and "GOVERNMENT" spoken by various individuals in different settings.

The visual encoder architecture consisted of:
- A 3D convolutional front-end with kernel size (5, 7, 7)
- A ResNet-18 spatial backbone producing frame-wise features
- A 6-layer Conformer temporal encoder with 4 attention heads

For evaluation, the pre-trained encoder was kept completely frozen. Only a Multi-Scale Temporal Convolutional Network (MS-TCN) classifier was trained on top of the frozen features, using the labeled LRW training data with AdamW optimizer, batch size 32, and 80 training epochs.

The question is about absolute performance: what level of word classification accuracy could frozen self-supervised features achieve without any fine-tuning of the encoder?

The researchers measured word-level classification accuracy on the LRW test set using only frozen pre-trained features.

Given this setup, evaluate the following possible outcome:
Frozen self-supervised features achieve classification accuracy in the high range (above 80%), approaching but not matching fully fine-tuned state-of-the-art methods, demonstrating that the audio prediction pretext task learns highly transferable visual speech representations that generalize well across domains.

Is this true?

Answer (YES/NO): YES